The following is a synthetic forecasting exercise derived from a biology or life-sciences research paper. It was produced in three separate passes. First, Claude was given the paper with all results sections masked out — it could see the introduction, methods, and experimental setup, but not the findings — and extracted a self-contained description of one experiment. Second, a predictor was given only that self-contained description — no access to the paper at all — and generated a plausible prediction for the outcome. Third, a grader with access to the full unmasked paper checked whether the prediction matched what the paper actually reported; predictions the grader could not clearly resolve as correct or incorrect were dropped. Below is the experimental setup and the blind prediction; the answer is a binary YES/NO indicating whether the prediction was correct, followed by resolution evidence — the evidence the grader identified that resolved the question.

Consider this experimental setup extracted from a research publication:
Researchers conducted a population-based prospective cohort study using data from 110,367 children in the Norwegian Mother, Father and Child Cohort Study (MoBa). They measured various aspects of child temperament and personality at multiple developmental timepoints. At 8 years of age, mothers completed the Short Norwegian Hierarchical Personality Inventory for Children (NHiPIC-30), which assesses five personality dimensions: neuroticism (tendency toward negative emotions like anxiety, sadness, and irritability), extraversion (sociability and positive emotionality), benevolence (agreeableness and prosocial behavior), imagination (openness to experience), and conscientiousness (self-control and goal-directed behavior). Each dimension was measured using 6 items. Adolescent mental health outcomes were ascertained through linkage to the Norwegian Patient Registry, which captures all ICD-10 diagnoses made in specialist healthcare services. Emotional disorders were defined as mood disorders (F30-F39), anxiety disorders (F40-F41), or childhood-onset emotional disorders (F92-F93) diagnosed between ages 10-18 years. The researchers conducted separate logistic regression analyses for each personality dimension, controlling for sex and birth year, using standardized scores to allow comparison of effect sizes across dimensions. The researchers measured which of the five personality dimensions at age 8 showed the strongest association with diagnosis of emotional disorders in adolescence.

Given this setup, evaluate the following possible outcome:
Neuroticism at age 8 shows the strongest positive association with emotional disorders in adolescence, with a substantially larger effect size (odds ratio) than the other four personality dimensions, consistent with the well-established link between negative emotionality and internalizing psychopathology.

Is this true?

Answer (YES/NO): YES